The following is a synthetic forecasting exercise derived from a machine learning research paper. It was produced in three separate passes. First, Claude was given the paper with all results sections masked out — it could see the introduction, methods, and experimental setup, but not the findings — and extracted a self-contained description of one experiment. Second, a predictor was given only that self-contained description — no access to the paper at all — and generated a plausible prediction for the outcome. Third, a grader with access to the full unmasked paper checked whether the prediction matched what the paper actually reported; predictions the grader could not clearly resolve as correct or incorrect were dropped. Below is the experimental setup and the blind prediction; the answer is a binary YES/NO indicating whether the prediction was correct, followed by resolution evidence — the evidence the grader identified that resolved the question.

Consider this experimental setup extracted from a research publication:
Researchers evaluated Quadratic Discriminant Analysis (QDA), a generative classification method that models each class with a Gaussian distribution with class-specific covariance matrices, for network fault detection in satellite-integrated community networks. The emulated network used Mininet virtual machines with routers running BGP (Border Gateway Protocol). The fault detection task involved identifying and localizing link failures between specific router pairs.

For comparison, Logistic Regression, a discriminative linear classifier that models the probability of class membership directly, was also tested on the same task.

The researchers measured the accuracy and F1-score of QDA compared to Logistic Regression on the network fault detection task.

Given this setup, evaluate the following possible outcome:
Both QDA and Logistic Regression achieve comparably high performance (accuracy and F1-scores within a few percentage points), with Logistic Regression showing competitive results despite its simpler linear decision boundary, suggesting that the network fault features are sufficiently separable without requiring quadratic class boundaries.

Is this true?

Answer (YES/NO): YES